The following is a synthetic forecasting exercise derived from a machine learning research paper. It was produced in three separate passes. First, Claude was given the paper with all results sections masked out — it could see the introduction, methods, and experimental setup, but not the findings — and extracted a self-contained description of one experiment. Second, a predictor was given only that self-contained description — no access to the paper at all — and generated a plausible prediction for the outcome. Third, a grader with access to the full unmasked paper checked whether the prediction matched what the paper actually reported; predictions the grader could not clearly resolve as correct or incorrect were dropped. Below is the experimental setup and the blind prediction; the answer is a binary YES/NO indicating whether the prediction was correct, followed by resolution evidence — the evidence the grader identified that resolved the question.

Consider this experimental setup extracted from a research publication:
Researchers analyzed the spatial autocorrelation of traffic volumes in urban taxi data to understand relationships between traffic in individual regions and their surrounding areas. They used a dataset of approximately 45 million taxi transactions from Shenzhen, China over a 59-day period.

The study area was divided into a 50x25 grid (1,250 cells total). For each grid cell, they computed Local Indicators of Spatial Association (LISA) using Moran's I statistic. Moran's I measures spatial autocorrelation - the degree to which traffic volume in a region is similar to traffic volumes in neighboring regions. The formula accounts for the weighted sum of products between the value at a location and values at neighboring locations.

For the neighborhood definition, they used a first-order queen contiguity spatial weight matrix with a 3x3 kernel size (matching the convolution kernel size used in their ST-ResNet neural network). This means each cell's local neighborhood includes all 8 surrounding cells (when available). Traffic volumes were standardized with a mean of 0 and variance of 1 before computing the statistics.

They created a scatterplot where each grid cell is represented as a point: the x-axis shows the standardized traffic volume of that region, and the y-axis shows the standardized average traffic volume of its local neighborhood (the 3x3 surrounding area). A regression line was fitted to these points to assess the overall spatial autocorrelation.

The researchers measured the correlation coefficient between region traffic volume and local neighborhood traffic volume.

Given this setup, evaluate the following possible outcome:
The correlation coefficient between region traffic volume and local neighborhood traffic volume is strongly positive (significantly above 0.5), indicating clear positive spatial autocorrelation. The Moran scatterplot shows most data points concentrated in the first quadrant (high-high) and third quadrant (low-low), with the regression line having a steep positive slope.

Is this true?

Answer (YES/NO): YES